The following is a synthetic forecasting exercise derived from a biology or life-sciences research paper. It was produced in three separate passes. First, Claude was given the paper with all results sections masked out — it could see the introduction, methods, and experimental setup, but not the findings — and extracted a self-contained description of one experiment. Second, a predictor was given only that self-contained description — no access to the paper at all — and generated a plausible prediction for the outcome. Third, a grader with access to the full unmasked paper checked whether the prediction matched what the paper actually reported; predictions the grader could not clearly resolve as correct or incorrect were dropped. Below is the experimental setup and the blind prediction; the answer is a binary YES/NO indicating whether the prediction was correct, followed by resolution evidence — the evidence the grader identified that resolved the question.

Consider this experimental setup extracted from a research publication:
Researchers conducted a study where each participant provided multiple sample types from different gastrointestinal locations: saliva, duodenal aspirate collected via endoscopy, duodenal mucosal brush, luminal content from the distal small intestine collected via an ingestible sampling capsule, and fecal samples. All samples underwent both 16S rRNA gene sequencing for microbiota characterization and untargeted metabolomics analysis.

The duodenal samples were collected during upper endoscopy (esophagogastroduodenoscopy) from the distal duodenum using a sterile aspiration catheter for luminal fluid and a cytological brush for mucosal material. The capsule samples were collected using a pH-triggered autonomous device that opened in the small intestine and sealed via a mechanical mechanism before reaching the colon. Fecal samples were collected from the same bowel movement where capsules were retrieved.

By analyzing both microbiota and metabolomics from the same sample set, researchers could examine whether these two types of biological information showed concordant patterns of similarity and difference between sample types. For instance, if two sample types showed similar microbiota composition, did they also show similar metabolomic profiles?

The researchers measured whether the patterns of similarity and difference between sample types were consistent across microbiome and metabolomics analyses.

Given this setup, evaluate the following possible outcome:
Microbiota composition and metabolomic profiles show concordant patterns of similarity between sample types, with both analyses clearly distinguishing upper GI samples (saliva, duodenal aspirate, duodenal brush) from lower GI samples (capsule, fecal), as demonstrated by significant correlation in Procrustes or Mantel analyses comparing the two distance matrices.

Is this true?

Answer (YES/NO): NO